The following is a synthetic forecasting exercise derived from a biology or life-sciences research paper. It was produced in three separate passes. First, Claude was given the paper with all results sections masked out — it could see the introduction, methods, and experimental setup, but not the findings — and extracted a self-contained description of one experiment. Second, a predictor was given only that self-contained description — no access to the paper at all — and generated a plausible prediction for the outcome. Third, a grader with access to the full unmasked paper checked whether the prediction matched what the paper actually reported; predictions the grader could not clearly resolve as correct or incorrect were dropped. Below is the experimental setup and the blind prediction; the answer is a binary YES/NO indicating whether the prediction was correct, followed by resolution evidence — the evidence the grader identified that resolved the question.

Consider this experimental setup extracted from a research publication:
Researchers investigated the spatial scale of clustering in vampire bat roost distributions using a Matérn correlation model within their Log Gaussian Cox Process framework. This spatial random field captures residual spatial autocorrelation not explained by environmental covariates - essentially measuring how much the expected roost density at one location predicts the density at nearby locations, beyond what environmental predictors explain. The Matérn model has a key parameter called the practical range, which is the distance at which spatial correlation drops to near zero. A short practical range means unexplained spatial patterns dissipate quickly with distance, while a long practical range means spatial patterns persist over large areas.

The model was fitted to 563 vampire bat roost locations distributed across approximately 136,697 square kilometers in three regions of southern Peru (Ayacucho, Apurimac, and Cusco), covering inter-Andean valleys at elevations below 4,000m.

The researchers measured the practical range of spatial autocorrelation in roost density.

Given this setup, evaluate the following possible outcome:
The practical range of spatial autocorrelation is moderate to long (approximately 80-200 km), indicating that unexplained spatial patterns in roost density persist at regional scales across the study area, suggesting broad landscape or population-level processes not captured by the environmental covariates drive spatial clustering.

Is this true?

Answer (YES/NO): NO